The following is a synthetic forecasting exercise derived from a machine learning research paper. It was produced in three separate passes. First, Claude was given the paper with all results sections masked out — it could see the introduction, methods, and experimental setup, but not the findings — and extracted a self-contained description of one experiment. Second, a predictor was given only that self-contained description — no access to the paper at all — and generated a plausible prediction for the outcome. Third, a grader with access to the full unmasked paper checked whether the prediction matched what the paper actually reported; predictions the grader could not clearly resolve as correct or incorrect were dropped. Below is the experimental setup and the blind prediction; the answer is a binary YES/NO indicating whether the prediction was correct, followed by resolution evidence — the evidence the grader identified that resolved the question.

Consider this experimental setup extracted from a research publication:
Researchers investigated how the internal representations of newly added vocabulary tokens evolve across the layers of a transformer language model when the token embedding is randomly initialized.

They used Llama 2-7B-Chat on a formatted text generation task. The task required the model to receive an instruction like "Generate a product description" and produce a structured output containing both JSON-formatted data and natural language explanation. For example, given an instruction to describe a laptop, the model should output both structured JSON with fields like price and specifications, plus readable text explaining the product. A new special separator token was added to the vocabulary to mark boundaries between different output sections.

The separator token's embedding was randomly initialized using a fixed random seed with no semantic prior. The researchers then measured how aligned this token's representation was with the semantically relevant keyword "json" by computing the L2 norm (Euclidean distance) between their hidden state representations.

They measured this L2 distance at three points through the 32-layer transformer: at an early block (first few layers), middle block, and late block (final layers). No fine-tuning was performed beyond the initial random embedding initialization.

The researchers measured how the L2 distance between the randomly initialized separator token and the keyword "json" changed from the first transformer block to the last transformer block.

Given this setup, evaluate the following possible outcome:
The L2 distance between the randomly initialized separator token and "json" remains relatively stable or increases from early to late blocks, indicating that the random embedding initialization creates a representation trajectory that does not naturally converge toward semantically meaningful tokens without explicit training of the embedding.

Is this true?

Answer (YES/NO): NO